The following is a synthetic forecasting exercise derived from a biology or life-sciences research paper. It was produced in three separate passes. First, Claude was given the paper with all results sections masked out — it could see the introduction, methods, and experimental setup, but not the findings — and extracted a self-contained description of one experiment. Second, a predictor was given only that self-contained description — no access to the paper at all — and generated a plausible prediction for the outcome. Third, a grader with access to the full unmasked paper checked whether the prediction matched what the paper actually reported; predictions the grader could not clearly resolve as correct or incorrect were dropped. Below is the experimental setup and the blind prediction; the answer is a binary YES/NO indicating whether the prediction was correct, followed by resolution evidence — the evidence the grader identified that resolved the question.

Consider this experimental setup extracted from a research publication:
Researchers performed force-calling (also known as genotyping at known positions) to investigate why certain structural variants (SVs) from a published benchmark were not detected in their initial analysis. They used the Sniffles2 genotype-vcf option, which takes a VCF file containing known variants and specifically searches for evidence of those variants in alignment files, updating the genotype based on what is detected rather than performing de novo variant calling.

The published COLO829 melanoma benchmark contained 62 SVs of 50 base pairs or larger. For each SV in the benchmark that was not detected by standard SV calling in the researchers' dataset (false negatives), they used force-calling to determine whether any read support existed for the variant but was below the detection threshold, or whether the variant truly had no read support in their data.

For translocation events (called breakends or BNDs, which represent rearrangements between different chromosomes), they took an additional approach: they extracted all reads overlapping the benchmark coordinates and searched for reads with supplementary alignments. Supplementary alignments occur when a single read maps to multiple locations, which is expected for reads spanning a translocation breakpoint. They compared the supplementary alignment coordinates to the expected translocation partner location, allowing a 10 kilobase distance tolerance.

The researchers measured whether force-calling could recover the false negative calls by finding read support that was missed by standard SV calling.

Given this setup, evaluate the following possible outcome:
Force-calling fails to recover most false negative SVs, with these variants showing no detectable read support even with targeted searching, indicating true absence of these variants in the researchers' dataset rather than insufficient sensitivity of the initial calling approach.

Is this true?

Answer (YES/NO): NO